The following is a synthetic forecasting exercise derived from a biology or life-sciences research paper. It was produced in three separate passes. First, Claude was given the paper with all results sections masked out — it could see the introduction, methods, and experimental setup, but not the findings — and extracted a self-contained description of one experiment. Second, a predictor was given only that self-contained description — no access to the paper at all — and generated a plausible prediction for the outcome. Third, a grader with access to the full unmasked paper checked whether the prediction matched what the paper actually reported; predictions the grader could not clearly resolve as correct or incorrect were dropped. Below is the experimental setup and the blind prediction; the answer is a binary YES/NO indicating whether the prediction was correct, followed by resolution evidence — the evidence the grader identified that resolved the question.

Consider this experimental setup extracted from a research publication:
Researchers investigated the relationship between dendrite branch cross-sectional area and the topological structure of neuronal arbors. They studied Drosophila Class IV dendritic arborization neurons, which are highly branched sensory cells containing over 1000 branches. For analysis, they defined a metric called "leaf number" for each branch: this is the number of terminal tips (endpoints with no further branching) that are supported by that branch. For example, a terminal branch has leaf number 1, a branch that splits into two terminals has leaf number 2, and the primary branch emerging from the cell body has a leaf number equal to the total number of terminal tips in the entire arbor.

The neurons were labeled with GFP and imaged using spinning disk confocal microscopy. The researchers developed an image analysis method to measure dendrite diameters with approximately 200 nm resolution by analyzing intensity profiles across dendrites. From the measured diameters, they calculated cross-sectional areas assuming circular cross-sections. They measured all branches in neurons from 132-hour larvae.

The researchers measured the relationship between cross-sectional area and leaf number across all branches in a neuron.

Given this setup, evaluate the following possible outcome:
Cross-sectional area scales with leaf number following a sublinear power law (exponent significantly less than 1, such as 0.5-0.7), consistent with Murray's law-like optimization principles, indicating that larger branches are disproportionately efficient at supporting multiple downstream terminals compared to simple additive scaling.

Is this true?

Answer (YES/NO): NO